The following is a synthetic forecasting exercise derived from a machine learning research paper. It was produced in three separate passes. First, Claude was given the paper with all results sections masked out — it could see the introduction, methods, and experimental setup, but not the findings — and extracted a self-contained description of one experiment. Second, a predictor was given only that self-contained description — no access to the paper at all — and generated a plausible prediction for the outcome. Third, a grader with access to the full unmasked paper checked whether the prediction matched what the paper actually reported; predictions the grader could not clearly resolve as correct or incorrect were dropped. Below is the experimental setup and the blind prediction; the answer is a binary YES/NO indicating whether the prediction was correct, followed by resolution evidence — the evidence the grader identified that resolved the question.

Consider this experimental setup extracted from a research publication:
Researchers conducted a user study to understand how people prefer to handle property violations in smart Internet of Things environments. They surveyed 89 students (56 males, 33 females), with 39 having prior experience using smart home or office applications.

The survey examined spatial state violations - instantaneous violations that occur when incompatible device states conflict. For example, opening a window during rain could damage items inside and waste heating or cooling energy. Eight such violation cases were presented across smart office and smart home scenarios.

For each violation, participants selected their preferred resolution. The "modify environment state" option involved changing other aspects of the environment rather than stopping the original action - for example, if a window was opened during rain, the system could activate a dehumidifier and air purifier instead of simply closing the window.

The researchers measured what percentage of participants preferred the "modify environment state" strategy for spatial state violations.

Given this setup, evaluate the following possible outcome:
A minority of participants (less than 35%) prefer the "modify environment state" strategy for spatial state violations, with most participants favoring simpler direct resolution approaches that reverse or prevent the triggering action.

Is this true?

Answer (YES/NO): YES